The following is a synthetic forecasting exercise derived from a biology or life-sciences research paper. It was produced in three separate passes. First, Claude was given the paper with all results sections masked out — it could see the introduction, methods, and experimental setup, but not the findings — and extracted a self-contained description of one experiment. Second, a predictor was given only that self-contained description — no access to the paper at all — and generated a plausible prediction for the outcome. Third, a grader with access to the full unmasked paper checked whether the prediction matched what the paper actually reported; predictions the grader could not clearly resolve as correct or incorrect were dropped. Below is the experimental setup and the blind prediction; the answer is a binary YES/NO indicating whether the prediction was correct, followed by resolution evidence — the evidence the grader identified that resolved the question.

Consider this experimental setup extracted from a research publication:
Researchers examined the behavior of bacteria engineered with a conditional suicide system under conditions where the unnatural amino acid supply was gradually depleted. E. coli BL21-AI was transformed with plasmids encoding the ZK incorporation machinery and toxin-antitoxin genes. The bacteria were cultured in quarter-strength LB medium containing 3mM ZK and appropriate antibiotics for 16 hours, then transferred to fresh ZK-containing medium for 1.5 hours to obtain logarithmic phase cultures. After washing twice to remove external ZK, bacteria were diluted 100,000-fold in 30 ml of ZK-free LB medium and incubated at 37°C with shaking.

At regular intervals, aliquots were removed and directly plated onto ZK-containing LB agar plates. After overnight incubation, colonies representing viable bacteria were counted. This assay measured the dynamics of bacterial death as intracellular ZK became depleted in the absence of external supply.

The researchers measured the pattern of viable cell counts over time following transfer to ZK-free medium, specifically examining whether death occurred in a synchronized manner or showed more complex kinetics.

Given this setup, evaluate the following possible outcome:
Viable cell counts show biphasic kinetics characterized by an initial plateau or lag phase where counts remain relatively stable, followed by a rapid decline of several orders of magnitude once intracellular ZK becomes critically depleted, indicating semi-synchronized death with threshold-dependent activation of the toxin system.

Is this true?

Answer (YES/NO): NO